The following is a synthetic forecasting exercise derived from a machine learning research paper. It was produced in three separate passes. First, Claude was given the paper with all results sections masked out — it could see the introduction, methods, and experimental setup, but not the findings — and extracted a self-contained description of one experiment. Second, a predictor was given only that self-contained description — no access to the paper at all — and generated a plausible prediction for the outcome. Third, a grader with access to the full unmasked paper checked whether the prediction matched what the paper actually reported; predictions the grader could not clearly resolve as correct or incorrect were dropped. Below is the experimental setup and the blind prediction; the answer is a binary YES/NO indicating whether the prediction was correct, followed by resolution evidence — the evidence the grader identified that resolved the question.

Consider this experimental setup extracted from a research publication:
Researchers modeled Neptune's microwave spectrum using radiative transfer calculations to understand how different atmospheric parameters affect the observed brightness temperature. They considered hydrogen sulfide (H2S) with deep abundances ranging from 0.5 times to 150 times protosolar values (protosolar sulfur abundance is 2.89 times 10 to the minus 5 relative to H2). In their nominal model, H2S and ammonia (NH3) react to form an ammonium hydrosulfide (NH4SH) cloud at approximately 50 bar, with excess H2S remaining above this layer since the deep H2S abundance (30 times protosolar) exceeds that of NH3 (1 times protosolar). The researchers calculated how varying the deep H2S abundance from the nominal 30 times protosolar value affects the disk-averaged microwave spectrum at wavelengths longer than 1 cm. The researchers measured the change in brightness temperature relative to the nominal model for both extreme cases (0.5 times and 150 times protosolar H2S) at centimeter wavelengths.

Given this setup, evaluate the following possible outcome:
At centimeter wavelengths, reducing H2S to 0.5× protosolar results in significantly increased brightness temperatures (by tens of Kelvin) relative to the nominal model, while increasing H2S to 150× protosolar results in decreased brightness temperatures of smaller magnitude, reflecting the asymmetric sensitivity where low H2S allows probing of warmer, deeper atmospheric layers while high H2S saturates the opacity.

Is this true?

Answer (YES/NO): NO